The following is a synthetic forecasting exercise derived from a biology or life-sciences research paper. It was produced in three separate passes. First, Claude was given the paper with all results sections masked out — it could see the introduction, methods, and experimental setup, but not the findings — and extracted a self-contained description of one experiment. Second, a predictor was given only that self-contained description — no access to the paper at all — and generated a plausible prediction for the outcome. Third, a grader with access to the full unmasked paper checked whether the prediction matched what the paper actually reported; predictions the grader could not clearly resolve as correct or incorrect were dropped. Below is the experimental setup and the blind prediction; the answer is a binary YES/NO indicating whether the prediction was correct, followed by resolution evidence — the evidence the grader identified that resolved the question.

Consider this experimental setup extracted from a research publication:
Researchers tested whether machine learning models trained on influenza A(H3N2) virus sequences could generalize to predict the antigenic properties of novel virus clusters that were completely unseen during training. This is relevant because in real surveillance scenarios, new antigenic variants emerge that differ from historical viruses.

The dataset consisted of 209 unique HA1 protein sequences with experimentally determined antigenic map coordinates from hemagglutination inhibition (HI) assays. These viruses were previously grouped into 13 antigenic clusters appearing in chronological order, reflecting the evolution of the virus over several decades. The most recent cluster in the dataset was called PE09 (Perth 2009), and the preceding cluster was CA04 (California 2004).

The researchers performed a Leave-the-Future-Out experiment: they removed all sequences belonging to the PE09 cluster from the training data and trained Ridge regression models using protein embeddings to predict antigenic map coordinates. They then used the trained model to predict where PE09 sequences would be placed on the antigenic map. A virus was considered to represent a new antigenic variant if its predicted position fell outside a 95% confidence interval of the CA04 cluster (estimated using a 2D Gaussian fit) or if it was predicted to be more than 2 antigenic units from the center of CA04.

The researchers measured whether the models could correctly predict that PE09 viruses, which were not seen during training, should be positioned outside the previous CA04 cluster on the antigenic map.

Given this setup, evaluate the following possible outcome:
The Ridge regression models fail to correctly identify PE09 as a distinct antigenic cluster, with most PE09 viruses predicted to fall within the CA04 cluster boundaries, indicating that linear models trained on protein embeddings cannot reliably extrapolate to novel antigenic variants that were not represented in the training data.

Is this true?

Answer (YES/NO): NO